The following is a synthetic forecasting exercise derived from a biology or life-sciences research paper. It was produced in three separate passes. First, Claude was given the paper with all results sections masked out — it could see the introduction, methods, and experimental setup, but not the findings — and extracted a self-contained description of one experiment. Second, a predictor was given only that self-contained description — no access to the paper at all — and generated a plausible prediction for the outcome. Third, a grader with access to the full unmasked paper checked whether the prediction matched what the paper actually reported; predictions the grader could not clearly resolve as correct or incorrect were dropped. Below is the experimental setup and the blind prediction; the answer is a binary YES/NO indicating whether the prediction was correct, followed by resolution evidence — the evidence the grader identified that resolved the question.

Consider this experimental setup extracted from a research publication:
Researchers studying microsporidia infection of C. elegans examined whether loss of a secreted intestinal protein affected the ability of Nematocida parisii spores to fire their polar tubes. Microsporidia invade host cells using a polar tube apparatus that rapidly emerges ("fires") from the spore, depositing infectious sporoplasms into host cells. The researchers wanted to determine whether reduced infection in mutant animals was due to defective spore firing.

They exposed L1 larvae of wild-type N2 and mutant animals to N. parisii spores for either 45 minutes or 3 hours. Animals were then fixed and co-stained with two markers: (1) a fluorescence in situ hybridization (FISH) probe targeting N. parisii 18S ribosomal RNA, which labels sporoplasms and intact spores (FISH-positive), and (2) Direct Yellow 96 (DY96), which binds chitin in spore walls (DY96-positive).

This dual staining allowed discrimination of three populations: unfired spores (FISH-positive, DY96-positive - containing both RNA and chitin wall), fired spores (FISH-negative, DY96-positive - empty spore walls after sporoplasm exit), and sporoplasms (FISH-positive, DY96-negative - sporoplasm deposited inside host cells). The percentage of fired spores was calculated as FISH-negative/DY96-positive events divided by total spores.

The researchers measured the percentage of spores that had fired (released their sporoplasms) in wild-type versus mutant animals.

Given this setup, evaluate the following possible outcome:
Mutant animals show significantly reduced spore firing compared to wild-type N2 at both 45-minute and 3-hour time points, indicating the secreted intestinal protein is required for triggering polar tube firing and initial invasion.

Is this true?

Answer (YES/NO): NO